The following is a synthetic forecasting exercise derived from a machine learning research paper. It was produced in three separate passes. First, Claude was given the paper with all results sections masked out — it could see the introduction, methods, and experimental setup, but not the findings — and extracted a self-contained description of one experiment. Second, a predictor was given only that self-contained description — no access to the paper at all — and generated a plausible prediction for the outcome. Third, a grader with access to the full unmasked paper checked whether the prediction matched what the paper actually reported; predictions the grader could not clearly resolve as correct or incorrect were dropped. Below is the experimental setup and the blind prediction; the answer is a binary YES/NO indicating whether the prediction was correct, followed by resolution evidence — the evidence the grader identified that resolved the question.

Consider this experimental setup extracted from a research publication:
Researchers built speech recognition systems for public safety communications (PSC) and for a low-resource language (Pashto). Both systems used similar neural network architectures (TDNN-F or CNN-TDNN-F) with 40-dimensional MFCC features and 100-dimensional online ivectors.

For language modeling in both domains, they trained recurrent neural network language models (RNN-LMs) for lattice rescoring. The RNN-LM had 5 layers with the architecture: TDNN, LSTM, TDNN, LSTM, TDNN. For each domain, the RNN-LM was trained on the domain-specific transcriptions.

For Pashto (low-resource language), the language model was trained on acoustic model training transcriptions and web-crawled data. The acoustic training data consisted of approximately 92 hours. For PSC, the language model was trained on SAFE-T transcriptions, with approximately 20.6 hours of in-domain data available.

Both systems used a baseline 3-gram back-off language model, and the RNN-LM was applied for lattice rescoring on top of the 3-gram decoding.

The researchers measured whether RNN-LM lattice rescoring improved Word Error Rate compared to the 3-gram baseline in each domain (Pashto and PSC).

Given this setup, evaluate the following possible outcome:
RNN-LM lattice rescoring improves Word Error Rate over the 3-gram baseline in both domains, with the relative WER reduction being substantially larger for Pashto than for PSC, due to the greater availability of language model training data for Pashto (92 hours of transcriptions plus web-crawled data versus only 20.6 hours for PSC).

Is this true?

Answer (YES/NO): NO